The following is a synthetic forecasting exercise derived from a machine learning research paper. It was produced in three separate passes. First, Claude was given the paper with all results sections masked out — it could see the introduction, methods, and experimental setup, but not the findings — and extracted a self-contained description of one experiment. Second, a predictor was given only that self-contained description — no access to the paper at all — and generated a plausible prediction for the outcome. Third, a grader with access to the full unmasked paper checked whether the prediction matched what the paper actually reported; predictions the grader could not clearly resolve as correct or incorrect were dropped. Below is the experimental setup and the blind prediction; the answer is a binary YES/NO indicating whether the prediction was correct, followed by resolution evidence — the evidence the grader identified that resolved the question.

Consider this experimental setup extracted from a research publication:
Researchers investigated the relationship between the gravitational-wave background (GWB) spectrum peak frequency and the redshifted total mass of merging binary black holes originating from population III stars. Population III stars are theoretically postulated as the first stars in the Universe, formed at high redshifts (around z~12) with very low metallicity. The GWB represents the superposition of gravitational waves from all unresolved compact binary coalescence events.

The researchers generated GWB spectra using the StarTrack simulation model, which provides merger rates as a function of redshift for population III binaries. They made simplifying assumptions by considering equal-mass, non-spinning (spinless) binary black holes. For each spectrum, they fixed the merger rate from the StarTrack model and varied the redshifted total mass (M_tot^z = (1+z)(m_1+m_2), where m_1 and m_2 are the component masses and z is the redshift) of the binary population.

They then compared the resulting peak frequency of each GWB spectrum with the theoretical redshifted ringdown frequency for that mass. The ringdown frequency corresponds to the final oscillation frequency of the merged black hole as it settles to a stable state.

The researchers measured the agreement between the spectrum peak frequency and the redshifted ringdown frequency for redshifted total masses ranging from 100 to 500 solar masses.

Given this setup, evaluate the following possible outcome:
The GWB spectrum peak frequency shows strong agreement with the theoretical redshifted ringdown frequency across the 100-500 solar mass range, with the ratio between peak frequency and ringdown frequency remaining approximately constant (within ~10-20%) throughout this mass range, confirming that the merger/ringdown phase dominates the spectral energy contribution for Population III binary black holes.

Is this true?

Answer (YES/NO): YES